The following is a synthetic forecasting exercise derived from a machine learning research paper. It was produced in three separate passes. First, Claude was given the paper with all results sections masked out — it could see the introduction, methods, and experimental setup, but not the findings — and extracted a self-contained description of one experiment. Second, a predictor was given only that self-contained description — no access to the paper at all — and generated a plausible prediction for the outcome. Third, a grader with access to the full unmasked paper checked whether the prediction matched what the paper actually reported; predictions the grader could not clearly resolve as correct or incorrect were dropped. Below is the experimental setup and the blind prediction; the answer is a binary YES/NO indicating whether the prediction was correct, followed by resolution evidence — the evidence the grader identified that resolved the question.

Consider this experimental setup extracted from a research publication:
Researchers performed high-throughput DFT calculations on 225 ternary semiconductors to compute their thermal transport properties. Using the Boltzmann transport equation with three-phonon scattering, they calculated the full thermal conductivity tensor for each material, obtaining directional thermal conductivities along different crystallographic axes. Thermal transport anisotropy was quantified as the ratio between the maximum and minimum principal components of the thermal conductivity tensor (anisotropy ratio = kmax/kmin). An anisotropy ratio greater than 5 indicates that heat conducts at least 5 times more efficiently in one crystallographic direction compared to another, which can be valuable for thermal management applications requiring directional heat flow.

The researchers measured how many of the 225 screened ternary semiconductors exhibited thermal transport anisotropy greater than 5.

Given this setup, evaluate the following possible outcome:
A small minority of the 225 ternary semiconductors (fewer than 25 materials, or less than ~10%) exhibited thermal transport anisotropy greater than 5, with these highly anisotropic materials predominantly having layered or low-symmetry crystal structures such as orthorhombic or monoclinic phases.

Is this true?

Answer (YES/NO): NO